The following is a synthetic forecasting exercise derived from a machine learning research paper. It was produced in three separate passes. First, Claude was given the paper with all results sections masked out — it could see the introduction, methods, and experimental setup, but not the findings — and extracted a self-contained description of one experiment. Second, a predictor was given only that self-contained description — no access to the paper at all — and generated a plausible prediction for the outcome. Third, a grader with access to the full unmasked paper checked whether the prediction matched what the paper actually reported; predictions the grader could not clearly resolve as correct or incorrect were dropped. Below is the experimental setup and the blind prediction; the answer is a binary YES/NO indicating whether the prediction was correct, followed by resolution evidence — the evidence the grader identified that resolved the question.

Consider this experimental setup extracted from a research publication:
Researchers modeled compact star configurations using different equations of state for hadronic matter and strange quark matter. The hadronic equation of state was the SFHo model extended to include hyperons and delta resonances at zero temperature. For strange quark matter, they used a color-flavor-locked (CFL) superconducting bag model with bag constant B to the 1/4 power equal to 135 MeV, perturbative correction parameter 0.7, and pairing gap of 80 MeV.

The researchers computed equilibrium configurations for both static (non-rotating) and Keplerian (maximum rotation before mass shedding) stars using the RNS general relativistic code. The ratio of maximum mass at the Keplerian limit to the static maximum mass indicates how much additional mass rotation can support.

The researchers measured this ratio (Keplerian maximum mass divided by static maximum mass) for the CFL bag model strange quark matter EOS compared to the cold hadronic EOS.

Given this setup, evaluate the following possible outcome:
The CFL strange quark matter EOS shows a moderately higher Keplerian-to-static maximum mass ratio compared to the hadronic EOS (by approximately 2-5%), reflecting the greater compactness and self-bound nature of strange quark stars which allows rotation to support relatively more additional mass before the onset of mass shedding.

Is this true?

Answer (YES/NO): NO